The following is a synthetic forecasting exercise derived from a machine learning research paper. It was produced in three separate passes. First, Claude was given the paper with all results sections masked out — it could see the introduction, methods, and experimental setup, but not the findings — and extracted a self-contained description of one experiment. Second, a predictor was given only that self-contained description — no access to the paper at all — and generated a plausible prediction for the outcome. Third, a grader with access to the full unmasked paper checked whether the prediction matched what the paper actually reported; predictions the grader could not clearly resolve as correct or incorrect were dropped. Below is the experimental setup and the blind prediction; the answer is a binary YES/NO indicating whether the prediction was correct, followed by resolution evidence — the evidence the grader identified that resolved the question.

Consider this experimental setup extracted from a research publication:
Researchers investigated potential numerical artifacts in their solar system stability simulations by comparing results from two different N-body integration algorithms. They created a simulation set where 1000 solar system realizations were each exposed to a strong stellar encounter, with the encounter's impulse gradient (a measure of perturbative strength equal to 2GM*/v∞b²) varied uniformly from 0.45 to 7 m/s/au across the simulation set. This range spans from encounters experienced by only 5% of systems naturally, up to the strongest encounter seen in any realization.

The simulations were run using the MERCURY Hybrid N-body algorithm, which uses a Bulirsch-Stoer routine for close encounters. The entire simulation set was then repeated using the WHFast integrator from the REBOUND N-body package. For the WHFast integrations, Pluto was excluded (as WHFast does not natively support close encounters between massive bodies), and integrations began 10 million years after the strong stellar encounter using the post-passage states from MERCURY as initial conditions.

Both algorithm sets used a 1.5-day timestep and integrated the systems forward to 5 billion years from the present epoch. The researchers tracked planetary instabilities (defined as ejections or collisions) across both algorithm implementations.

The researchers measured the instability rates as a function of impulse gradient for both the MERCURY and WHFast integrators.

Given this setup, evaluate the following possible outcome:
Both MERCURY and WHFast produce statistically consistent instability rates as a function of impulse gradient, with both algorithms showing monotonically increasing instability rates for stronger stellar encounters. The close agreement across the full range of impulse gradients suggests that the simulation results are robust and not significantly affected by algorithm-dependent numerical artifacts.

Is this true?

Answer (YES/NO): YES